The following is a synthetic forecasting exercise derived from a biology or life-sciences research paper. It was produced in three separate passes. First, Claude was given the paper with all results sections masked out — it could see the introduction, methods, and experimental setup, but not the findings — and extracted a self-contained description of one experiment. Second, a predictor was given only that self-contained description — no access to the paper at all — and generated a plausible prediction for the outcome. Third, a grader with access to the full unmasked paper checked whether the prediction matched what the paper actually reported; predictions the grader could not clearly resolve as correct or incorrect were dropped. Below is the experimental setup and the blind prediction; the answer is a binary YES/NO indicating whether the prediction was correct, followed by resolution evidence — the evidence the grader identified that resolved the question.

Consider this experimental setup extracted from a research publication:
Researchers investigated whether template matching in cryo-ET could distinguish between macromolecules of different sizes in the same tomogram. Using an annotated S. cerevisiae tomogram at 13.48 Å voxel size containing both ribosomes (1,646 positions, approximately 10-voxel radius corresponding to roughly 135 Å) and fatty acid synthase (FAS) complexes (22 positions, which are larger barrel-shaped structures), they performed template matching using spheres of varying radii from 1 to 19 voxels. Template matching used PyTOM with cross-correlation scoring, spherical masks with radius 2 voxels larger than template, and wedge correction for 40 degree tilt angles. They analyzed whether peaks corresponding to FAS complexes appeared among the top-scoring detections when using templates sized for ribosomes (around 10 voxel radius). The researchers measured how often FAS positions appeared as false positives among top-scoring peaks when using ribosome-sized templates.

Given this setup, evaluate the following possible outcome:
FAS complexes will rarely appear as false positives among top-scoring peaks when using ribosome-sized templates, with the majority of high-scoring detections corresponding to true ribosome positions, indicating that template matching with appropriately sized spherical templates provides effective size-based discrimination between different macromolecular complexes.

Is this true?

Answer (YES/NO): NO